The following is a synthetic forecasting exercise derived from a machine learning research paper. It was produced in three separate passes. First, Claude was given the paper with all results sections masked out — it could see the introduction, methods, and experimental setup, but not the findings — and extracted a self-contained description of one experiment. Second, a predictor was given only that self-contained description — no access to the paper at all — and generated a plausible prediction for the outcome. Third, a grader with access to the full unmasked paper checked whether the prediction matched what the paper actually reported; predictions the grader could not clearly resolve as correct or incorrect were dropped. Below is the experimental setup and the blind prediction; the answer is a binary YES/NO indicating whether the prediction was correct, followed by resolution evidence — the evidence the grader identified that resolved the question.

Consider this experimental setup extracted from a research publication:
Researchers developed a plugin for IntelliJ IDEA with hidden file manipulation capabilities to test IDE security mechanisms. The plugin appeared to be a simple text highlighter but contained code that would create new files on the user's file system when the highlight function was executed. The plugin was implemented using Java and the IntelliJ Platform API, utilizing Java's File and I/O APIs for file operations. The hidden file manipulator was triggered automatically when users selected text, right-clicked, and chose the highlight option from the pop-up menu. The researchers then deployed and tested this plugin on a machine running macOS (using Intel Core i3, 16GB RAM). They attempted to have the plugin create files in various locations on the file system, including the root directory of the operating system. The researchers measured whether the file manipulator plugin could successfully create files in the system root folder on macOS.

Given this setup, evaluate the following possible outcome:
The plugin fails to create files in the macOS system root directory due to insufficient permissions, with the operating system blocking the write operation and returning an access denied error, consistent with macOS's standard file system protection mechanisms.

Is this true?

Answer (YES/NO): YES